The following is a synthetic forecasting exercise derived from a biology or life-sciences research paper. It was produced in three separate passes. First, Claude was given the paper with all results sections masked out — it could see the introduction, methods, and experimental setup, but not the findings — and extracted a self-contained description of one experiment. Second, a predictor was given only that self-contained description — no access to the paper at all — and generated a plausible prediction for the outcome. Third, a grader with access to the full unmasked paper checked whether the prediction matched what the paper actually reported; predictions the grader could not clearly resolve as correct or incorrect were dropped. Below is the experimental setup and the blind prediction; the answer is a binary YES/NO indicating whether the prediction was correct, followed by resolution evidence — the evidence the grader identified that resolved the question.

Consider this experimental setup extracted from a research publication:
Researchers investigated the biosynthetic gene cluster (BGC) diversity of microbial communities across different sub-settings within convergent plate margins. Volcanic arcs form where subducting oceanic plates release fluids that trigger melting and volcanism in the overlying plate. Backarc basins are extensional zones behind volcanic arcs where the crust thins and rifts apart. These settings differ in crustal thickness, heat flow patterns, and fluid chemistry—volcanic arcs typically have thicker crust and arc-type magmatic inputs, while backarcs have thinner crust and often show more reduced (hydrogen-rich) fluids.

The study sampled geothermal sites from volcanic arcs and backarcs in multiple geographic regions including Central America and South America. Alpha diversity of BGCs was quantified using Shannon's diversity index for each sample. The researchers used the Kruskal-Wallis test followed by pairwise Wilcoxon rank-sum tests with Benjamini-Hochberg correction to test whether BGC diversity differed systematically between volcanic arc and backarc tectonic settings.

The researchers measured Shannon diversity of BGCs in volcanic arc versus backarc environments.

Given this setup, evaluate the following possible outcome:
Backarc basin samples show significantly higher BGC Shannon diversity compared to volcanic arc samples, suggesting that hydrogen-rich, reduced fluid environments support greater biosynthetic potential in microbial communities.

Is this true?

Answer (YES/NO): NO